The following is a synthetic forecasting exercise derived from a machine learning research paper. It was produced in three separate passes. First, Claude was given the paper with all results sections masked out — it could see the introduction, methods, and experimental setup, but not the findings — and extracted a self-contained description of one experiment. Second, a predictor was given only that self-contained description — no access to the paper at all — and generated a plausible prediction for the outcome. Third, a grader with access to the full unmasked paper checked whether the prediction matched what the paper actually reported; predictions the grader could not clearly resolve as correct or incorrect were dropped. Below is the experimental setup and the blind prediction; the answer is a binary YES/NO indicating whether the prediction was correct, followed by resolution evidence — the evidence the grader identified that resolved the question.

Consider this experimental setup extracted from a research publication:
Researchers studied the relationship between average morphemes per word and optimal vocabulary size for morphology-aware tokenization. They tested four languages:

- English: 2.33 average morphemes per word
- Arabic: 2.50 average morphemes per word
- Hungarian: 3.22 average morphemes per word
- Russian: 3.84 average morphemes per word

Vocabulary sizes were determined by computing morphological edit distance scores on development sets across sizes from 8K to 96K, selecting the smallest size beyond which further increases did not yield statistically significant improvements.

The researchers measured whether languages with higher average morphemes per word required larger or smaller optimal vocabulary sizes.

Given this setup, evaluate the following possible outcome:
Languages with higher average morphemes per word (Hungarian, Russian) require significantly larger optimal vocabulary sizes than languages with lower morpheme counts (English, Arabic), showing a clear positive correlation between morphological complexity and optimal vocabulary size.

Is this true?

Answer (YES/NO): NO